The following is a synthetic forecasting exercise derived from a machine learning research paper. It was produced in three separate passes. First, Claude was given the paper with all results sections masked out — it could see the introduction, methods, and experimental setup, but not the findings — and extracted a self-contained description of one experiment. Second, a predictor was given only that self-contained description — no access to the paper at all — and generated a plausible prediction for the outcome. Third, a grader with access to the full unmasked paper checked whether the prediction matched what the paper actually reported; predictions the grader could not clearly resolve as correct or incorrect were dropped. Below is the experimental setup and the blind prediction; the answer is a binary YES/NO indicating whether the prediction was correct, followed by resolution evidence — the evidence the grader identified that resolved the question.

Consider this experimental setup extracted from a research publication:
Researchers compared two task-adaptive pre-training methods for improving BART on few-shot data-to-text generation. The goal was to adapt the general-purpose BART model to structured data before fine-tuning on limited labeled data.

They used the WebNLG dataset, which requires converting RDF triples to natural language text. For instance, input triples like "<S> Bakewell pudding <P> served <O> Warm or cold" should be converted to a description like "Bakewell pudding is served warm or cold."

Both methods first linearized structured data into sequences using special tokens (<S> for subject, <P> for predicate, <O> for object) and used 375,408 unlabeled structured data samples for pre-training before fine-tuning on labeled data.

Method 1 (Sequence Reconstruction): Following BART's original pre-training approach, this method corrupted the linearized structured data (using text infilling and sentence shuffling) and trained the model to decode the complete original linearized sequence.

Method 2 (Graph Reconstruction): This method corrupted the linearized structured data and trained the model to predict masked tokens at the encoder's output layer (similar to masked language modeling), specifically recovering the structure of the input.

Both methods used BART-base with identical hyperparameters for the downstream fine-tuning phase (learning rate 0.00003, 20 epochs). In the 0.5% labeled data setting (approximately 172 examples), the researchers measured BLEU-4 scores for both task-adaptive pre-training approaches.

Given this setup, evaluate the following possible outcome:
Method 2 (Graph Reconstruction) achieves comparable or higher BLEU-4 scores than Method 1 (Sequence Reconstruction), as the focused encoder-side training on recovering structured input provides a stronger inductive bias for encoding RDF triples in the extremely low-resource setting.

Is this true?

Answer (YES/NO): YES